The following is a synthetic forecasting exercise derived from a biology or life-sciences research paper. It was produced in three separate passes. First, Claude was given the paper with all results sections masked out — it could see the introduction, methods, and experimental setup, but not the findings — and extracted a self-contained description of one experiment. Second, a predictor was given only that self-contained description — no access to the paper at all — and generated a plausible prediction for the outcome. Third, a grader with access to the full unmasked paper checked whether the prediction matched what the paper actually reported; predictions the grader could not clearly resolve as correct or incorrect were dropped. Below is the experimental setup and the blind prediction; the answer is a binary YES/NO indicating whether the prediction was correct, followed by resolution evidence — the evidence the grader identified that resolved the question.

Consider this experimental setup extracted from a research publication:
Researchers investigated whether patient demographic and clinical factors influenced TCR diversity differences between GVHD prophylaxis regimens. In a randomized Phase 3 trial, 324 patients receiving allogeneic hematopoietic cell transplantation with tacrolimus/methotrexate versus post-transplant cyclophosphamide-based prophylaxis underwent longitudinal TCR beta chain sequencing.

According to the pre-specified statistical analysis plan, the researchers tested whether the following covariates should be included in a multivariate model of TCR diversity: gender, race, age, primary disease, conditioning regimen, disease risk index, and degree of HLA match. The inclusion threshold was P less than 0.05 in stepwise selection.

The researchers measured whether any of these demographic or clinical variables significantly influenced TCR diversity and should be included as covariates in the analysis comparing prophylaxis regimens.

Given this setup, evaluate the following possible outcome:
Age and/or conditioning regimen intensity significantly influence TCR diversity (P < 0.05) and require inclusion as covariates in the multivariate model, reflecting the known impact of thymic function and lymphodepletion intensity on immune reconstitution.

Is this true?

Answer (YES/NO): NO